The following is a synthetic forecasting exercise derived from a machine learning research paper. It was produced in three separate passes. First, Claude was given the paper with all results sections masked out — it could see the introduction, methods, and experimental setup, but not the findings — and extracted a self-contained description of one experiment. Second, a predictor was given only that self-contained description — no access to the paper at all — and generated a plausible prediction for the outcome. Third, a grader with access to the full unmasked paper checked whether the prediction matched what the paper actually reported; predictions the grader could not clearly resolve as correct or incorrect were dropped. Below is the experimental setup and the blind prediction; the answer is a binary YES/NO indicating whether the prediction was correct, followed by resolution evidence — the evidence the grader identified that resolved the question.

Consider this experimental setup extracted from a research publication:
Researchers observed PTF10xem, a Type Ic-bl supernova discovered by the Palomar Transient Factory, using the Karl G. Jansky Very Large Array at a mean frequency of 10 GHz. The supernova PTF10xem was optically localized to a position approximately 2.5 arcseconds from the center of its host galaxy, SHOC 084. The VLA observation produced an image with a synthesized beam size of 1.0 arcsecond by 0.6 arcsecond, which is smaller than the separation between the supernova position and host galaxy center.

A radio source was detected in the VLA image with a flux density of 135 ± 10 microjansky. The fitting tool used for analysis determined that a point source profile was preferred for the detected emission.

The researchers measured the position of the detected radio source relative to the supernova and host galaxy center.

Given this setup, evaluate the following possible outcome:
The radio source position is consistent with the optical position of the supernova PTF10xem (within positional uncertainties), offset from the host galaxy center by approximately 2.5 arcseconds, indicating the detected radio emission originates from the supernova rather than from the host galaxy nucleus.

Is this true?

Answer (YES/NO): NO